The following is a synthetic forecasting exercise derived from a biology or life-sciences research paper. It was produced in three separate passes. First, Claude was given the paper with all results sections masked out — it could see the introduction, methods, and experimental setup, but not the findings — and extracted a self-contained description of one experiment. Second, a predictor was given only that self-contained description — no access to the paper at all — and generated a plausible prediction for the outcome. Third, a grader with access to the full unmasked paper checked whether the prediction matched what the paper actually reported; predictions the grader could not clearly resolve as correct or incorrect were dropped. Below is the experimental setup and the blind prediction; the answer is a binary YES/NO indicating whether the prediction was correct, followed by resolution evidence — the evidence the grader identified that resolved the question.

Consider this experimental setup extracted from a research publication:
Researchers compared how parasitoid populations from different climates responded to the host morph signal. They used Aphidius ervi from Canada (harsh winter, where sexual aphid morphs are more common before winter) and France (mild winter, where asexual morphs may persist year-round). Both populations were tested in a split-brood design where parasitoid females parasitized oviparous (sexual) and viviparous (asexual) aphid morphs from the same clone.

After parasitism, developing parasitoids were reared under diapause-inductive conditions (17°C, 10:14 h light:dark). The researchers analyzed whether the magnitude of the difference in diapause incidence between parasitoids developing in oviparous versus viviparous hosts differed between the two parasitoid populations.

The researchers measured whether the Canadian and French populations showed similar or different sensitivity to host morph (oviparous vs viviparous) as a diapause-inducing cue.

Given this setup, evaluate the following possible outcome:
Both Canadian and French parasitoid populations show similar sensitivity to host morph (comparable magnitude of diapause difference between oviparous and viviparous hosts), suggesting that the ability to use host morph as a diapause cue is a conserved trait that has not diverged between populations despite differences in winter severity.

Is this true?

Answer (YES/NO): NO